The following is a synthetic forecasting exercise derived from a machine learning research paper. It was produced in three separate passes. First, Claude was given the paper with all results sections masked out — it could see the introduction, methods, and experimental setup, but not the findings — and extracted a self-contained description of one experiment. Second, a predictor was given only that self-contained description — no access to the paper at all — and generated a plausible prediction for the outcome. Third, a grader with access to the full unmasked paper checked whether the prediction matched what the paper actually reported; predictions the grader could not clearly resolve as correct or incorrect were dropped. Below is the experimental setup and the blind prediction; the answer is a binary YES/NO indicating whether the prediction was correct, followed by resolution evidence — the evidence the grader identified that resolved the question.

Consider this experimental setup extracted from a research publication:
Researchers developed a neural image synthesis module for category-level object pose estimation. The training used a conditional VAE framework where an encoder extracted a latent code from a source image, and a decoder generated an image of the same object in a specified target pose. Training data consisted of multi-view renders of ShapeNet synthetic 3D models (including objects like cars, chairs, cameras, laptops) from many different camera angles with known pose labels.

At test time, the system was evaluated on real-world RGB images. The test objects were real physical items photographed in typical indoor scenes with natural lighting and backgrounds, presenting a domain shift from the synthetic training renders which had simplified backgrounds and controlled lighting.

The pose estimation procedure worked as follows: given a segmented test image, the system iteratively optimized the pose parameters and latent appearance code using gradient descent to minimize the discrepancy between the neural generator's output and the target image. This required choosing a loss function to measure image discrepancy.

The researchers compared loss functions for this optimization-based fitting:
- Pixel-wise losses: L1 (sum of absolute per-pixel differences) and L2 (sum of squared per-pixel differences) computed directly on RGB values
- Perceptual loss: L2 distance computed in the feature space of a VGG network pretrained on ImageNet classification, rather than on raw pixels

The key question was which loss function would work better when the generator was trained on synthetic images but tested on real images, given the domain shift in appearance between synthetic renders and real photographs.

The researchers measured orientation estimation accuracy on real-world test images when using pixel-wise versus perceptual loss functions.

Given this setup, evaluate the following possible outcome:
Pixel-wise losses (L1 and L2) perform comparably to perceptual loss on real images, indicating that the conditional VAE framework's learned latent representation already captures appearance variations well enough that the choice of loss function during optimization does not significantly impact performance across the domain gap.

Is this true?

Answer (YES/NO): NO